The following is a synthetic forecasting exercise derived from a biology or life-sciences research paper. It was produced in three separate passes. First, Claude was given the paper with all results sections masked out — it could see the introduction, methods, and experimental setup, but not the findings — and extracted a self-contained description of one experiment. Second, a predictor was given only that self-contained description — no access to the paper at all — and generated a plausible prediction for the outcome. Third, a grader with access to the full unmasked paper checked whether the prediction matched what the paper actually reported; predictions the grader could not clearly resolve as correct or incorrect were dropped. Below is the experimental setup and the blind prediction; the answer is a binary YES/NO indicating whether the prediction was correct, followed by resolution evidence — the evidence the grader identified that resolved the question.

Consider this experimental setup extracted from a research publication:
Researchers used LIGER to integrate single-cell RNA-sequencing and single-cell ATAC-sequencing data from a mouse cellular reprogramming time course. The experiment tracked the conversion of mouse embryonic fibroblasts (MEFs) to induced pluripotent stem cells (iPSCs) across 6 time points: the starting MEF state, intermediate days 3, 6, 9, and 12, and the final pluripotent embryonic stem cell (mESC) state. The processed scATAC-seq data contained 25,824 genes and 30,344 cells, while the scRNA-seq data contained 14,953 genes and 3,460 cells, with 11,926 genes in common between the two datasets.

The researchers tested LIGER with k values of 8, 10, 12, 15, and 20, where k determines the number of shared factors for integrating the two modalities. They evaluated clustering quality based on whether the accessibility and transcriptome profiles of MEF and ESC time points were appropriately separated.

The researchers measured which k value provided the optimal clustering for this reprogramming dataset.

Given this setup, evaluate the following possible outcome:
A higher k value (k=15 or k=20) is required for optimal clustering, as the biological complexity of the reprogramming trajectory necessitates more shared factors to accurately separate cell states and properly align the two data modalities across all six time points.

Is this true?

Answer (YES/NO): NO